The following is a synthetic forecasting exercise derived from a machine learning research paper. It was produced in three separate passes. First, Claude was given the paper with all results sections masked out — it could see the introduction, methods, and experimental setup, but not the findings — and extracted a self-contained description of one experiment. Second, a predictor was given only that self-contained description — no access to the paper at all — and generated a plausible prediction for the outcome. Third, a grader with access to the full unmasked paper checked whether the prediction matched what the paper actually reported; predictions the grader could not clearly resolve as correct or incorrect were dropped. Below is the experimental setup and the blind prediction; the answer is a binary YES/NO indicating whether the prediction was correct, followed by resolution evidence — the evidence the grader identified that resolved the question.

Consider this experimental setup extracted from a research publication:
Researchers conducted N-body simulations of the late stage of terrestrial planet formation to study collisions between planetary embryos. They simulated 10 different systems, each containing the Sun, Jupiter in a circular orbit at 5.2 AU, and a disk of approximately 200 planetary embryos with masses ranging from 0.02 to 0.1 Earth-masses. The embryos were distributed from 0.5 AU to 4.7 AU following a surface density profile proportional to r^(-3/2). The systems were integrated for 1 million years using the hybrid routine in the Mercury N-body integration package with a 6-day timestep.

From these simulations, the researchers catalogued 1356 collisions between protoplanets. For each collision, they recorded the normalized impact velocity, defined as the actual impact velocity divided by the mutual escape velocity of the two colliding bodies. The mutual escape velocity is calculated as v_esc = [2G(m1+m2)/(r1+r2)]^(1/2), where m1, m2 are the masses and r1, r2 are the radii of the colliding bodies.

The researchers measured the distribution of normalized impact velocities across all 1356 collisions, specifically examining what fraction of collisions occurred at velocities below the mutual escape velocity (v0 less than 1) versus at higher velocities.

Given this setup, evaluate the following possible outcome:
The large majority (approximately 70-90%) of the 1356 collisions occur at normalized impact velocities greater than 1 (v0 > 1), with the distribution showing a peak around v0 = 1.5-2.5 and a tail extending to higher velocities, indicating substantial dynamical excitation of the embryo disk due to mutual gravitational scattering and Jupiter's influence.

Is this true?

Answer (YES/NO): NO